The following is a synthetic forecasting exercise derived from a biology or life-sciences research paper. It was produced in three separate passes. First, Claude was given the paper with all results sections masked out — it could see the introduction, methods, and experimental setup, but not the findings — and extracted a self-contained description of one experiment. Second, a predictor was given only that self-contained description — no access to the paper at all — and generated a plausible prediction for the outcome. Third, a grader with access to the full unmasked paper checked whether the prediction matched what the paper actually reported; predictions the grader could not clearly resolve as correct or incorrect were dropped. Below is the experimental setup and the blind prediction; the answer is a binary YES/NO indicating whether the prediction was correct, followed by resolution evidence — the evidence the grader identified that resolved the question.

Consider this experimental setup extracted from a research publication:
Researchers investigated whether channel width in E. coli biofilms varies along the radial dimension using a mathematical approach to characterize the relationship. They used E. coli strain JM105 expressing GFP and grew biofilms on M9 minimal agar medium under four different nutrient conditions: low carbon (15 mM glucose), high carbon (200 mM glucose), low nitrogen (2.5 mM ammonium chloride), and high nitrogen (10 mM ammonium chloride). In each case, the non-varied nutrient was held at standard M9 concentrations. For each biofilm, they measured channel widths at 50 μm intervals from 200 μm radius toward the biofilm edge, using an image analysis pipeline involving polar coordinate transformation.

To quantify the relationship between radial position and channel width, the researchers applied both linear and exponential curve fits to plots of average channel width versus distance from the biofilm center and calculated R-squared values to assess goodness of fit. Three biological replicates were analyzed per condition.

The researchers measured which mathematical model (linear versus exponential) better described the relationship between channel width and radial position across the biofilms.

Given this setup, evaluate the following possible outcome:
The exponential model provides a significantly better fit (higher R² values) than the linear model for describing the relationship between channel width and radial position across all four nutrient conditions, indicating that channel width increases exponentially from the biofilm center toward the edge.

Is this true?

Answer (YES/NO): NO